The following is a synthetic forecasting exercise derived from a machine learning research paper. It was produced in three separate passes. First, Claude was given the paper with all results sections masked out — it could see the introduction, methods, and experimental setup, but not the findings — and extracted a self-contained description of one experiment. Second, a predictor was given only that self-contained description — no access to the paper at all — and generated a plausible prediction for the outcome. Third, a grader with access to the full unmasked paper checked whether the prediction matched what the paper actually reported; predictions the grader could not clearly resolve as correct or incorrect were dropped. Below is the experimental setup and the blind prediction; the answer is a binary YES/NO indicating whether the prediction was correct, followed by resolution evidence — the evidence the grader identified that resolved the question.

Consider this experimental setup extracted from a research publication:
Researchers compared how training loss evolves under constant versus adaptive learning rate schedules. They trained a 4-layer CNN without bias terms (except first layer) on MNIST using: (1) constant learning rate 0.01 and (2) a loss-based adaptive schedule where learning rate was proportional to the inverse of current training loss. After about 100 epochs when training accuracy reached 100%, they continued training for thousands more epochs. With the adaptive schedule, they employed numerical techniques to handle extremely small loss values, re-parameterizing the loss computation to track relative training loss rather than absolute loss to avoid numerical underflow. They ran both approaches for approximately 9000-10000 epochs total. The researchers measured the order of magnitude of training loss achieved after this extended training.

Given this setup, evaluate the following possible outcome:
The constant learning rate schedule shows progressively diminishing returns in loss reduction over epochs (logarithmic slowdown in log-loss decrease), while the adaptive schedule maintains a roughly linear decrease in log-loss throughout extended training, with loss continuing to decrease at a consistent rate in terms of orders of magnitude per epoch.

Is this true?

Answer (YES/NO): NO